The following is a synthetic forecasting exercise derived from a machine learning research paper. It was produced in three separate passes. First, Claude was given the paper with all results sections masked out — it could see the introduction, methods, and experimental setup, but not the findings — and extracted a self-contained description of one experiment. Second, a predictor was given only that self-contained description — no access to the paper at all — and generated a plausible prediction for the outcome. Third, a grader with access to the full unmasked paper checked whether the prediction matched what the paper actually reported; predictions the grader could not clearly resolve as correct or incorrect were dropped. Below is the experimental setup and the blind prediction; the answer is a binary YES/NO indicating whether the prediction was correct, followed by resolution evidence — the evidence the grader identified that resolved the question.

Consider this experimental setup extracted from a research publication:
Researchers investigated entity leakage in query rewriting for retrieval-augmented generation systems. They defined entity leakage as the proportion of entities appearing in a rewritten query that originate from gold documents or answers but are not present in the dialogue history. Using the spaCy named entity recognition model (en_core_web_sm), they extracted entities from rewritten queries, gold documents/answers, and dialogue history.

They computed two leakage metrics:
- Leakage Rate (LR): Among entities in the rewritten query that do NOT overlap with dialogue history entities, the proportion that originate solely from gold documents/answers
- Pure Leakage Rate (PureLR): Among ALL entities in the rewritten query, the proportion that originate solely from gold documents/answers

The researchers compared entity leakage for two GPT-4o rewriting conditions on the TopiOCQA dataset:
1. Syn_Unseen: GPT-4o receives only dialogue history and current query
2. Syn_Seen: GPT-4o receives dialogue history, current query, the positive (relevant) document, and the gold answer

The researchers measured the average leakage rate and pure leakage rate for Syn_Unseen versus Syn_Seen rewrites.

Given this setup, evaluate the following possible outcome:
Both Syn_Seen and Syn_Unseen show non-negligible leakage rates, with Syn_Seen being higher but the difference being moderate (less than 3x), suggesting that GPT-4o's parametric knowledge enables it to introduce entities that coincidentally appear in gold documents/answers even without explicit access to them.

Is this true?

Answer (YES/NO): YES